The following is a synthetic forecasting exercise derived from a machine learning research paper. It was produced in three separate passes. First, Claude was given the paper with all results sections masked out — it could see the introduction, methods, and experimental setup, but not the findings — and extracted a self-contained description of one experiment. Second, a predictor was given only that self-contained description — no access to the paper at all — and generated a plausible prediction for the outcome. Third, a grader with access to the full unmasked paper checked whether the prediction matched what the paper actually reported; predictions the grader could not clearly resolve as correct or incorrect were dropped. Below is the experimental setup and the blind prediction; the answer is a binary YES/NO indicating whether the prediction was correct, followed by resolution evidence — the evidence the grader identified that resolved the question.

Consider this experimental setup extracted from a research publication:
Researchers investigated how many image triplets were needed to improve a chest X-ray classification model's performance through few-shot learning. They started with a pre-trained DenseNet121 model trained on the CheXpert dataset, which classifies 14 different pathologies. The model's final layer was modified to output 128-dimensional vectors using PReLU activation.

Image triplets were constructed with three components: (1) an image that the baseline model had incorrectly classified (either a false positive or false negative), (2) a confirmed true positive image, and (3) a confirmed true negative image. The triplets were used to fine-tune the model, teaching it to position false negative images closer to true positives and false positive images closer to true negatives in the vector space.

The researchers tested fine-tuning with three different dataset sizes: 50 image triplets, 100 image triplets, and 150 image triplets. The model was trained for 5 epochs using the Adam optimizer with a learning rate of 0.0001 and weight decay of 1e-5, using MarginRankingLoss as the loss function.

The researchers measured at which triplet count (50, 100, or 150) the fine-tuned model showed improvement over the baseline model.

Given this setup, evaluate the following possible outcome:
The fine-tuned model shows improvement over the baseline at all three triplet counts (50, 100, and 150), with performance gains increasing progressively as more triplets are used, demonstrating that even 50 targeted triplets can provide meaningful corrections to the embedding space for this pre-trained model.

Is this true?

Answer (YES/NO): NO